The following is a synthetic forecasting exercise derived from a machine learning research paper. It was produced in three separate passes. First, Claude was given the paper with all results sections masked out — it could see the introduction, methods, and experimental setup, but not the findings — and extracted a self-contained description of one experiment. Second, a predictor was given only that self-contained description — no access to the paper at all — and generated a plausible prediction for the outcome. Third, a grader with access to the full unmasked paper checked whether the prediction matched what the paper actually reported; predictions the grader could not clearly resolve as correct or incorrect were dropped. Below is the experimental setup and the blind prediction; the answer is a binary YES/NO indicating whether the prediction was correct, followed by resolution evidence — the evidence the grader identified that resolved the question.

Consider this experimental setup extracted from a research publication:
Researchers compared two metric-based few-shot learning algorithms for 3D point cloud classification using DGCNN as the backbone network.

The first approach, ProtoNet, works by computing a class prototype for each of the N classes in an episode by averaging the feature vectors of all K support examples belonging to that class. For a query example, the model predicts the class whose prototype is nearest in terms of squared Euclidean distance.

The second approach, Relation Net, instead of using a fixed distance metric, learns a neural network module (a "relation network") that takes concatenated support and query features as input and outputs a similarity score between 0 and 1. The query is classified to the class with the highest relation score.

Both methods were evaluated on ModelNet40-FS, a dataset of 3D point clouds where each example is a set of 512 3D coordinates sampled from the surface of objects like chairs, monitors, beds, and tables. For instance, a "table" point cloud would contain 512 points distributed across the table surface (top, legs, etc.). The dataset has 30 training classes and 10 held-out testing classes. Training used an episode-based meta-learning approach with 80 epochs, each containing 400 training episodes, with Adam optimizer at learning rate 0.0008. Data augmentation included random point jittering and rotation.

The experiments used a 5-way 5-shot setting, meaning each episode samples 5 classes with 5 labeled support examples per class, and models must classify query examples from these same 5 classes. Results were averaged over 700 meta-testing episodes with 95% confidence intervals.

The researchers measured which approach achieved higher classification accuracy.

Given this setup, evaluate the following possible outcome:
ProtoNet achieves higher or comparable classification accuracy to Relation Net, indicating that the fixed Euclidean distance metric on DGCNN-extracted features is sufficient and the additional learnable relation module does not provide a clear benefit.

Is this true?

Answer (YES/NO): YES